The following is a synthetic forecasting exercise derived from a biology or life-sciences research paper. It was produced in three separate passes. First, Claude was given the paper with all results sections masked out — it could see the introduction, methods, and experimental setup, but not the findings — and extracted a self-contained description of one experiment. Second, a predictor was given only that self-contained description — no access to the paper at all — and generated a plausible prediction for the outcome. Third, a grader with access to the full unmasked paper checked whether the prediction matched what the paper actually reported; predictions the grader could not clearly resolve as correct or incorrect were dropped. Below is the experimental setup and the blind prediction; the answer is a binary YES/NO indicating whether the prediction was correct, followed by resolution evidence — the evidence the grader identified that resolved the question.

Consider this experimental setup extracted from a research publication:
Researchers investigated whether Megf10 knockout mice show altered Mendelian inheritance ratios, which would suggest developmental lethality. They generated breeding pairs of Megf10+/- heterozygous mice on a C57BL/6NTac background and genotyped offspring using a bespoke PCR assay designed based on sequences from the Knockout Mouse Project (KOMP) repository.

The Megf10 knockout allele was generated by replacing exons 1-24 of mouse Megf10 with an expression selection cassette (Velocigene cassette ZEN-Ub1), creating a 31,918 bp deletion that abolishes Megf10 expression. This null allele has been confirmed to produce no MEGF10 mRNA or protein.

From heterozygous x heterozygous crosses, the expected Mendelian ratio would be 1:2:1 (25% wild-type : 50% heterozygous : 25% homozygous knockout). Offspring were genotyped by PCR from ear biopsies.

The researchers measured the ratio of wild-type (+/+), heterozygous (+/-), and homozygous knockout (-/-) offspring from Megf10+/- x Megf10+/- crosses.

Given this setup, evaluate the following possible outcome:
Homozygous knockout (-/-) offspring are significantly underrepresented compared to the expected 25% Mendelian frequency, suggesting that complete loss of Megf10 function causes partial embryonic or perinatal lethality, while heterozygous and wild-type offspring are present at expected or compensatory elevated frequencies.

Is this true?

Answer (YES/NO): YES